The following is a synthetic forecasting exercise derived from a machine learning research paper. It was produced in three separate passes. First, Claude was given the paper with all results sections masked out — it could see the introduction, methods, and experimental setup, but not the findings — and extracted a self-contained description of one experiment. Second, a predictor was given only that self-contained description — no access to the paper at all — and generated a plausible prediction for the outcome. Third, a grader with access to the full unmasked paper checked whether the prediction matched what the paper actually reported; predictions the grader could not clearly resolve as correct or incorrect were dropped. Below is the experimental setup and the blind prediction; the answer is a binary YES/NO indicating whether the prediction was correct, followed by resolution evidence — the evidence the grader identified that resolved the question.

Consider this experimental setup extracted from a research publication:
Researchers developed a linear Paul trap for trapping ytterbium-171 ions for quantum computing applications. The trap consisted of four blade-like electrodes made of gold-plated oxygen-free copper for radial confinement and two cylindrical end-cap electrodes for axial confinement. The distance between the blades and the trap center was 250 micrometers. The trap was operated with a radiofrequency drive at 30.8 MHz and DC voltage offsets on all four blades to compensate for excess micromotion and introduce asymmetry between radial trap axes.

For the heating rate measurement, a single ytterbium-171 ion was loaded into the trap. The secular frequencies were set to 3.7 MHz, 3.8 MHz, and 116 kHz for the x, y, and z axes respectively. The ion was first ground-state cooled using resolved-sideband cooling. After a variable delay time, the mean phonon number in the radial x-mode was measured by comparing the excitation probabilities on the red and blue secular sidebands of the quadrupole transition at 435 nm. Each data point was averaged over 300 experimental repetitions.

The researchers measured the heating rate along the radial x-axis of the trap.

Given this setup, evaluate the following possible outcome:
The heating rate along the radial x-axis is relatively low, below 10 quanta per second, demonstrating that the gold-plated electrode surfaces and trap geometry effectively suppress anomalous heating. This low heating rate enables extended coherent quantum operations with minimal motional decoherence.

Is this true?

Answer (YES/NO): NO